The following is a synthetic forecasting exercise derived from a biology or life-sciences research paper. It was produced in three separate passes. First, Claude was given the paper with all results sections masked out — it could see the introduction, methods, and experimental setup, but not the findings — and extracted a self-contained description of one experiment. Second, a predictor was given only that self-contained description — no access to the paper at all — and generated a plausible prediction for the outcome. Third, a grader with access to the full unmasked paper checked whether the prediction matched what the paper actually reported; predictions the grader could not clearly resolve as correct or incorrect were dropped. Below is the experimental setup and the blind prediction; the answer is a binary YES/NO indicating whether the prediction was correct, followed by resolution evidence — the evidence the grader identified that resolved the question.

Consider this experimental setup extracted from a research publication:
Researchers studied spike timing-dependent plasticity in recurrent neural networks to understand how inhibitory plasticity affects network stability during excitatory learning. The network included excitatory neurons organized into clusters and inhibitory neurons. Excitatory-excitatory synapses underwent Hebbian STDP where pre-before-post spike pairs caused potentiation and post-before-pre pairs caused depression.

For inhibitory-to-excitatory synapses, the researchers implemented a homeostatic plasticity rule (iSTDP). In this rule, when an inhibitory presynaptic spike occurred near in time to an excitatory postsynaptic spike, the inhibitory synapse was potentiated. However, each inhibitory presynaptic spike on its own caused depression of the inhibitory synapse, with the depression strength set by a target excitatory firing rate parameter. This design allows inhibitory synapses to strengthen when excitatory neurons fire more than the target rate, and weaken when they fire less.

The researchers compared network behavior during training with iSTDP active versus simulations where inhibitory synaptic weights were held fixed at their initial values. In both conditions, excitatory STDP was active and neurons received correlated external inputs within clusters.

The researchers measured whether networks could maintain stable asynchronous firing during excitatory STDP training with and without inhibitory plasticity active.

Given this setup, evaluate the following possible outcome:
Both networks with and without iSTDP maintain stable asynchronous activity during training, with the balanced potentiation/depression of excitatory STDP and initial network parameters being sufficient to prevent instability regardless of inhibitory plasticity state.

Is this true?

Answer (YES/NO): NO